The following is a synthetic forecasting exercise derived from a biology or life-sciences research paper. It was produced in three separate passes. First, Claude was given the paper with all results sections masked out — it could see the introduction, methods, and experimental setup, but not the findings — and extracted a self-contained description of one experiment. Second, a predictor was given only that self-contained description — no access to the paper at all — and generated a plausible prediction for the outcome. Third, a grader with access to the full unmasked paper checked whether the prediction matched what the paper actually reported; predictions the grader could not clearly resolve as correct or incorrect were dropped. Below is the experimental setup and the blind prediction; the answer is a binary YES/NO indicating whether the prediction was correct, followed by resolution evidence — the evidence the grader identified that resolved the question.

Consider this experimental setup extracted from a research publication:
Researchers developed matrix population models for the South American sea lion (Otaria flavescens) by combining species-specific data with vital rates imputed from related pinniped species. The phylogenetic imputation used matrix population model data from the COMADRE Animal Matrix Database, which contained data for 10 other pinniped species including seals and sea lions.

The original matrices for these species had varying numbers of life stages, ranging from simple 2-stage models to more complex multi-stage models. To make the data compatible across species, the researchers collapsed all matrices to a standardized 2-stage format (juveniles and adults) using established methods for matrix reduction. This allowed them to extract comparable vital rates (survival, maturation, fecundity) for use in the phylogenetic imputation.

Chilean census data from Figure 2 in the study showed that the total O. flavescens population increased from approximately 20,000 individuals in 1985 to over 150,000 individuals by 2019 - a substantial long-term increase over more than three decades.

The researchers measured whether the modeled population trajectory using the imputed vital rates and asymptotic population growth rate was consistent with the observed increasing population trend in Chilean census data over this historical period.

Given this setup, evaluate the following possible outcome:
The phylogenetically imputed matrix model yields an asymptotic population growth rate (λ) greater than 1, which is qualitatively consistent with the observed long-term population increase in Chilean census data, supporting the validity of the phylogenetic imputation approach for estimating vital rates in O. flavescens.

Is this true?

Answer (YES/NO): NO